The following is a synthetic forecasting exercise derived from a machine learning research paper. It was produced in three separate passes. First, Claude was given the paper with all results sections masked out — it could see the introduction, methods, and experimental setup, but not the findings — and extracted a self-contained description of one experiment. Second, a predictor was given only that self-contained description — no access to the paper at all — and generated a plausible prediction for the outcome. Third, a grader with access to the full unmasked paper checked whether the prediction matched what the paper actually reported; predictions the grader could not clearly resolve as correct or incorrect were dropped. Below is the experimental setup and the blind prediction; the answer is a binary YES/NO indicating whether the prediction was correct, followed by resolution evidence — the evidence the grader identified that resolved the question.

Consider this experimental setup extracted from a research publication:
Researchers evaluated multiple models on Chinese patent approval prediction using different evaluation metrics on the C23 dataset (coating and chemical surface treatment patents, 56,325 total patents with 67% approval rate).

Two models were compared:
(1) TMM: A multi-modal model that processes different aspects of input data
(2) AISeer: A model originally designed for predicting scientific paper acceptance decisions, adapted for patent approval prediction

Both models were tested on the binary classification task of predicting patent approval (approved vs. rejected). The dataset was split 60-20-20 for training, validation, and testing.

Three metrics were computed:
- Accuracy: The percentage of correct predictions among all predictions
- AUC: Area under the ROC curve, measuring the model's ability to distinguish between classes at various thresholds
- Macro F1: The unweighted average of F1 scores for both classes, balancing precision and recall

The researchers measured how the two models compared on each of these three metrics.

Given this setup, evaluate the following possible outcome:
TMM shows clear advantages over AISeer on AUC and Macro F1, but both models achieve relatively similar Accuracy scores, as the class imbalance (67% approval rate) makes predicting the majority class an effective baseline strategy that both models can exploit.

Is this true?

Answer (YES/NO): NO